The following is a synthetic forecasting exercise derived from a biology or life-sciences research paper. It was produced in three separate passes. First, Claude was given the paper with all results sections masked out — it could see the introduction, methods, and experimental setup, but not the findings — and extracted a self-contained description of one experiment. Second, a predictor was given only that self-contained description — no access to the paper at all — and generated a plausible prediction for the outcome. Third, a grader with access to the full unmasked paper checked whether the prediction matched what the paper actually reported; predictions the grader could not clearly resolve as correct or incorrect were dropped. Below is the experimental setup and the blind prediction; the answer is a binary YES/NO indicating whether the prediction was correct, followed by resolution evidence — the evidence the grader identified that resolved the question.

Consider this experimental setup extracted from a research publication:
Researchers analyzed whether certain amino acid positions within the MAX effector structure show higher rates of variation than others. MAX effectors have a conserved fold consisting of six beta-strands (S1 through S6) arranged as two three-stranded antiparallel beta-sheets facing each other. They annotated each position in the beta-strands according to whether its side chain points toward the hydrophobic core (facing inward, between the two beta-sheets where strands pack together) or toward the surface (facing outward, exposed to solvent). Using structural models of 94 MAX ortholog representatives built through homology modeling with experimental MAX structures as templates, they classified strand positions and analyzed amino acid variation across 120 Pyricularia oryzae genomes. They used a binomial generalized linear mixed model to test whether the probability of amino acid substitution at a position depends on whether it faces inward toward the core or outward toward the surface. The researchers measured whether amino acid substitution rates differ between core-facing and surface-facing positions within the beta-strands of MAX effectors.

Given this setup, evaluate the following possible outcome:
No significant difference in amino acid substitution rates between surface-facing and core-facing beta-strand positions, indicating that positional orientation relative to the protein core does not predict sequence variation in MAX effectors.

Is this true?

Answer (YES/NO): NO